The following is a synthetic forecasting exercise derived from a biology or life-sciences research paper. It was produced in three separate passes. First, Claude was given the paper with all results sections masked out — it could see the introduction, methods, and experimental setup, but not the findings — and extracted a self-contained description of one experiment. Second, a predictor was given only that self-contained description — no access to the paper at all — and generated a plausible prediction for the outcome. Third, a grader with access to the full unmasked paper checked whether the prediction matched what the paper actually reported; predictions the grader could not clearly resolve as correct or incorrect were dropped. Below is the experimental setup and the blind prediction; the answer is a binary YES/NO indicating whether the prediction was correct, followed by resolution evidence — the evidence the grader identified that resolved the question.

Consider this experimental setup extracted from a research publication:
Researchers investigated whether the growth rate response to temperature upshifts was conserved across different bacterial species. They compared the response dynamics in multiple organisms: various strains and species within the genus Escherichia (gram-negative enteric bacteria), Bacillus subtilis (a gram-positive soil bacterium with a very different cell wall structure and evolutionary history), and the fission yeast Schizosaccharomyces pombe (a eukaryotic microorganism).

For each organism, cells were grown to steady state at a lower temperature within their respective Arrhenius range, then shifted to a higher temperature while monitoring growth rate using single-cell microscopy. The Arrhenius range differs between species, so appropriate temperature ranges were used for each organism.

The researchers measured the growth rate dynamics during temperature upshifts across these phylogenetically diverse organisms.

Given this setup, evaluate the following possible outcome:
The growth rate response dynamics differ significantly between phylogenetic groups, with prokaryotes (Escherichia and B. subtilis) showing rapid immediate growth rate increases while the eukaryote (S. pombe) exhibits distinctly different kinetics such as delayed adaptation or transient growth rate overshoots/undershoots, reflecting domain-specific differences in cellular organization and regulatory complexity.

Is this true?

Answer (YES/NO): NO